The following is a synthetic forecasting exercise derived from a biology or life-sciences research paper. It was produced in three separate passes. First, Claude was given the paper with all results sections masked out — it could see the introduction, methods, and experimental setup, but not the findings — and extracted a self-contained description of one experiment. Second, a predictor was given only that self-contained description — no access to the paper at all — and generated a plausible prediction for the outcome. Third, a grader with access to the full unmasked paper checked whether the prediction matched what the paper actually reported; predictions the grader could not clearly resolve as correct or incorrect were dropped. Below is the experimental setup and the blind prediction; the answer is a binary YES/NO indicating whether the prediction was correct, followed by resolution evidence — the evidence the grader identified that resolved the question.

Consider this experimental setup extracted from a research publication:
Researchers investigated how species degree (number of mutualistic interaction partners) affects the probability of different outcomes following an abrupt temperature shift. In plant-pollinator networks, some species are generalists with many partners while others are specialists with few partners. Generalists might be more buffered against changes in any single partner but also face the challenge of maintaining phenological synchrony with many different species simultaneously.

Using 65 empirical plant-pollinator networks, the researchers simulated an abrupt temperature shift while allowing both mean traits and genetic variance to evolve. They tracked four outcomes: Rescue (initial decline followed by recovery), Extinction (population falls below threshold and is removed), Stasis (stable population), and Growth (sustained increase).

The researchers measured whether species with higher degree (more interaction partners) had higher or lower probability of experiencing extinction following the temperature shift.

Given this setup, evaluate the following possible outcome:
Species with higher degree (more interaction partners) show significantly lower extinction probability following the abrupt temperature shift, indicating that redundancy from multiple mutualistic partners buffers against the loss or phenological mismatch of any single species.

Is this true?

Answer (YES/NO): YES